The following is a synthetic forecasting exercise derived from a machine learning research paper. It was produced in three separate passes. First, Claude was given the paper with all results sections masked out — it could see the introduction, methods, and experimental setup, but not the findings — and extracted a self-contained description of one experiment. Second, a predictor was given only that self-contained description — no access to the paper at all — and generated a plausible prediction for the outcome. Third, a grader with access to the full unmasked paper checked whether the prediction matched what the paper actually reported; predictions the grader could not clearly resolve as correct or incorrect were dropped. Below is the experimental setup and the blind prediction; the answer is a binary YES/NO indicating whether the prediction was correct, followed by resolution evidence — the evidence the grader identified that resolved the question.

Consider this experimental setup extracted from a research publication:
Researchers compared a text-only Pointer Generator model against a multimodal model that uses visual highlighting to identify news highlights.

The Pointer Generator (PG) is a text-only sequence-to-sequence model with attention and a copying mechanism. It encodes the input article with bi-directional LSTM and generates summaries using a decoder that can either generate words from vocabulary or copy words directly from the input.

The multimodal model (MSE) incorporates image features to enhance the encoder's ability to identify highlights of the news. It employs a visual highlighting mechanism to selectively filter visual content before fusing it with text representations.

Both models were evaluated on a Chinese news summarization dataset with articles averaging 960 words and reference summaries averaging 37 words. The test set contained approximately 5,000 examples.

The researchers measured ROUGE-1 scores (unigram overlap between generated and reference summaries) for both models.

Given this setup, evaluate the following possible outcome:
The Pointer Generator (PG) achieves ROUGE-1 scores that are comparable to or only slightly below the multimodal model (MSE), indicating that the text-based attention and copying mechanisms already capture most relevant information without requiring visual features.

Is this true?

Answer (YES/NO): YES